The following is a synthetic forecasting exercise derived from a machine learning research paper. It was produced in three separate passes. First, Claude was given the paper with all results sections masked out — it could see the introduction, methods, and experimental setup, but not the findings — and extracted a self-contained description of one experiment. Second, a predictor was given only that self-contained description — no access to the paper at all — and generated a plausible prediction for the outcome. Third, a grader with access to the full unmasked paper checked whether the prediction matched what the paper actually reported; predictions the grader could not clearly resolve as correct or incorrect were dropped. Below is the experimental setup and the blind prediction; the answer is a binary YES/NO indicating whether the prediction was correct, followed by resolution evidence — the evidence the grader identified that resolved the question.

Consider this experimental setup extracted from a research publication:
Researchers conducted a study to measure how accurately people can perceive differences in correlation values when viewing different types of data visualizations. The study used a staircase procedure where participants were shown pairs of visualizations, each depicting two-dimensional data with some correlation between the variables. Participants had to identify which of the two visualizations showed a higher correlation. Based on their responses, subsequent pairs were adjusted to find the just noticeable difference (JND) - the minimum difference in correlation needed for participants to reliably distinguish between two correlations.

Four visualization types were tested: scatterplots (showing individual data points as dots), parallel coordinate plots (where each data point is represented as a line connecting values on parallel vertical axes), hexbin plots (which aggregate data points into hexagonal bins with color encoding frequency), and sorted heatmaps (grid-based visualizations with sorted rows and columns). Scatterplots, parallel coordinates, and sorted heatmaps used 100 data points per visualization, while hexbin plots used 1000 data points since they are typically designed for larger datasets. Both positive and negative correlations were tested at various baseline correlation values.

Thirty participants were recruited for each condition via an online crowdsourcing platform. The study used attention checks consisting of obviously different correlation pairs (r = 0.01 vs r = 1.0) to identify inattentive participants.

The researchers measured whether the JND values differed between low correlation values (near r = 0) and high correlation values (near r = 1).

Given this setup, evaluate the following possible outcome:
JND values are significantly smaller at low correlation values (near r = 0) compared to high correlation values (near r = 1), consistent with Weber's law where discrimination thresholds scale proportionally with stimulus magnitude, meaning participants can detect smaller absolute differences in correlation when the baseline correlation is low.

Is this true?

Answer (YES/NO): NO